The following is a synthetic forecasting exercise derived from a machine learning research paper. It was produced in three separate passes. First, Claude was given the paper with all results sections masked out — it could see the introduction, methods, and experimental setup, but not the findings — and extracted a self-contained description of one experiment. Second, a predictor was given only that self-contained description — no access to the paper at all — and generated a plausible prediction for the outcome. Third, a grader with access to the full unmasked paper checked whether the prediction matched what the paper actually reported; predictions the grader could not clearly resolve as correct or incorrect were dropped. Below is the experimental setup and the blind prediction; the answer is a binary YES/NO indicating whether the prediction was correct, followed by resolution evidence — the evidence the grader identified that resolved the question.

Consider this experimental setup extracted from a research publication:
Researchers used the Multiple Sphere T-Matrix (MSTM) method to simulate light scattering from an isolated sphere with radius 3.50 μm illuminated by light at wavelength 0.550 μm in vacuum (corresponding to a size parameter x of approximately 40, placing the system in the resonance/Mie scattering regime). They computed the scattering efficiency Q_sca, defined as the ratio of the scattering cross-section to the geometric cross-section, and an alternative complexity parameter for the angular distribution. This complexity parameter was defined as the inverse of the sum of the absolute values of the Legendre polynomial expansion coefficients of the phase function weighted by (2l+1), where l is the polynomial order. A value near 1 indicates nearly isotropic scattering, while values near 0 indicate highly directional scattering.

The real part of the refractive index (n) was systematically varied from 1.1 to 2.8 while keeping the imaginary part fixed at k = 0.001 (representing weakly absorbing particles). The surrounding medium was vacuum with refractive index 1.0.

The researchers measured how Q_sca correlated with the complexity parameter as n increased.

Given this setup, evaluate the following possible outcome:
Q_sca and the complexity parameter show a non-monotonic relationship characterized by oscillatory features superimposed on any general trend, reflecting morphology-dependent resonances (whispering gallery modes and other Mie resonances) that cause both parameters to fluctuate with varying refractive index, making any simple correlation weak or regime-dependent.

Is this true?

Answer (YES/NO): NO